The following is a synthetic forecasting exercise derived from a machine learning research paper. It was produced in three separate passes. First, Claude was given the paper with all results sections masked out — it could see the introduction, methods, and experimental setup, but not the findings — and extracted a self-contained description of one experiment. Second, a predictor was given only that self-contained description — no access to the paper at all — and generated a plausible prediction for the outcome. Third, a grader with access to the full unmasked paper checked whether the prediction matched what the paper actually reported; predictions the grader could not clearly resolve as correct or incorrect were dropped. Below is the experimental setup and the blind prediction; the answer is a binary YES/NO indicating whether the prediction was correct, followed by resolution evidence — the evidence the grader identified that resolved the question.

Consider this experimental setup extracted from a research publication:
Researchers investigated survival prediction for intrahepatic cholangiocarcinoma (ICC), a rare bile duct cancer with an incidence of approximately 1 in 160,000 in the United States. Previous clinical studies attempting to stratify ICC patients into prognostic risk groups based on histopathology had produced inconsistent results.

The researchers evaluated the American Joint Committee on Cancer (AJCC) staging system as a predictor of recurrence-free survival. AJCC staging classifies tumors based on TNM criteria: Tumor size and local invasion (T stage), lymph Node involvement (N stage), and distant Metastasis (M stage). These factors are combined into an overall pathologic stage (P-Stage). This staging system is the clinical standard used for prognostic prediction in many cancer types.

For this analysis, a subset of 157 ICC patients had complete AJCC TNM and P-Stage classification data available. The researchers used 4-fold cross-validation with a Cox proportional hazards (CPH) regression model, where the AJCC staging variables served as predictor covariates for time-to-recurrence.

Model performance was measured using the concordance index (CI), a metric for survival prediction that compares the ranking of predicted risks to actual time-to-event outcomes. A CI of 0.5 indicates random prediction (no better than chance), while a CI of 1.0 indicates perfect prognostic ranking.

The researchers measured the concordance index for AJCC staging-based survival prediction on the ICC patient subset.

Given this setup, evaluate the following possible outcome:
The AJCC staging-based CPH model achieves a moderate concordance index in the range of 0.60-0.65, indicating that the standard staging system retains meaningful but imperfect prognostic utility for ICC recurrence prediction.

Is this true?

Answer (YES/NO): NO